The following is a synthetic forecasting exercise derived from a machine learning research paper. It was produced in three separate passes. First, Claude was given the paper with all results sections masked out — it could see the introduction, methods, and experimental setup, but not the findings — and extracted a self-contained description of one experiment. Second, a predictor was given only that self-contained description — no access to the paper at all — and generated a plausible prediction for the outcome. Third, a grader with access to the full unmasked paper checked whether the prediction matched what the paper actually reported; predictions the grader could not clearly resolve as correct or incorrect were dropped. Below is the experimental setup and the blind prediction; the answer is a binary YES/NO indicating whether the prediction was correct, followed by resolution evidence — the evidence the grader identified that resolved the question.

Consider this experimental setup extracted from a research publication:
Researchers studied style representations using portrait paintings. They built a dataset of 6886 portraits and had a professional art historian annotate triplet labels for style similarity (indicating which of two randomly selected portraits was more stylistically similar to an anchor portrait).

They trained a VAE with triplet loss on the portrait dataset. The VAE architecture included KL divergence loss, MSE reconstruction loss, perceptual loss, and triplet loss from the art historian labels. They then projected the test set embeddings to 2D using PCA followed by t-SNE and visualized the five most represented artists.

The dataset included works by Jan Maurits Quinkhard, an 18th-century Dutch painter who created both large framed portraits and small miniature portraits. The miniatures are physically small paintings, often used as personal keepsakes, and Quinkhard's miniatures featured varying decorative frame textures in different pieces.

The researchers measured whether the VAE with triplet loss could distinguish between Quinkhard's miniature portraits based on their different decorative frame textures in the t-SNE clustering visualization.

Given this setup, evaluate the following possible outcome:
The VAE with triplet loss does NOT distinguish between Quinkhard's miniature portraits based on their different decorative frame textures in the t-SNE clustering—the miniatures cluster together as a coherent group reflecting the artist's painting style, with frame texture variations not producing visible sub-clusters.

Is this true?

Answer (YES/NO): NO